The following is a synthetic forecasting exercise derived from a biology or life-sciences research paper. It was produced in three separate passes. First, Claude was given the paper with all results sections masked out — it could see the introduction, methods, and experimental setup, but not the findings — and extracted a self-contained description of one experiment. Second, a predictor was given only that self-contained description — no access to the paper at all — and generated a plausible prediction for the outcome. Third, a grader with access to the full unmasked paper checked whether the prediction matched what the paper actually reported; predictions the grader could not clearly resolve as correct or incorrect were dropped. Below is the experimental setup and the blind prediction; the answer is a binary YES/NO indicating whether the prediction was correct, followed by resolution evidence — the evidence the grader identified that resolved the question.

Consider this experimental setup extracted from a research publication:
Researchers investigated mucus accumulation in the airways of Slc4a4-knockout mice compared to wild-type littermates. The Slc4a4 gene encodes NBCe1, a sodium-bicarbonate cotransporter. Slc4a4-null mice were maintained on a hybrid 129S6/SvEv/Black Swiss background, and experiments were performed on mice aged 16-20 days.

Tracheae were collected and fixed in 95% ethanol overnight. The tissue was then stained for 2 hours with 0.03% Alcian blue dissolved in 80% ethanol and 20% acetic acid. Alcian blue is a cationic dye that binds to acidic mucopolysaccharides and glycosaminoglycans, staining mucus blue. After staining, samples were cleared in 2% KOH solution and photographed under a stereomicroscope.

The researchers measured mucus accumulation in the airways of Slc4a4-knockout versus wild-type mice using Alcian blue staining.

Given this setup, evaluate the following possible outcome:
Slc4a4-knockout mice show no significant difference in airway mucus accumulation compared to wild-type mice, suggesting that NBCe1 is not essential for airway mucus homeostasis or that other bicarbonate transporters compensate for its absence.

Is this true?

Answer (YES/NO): NO